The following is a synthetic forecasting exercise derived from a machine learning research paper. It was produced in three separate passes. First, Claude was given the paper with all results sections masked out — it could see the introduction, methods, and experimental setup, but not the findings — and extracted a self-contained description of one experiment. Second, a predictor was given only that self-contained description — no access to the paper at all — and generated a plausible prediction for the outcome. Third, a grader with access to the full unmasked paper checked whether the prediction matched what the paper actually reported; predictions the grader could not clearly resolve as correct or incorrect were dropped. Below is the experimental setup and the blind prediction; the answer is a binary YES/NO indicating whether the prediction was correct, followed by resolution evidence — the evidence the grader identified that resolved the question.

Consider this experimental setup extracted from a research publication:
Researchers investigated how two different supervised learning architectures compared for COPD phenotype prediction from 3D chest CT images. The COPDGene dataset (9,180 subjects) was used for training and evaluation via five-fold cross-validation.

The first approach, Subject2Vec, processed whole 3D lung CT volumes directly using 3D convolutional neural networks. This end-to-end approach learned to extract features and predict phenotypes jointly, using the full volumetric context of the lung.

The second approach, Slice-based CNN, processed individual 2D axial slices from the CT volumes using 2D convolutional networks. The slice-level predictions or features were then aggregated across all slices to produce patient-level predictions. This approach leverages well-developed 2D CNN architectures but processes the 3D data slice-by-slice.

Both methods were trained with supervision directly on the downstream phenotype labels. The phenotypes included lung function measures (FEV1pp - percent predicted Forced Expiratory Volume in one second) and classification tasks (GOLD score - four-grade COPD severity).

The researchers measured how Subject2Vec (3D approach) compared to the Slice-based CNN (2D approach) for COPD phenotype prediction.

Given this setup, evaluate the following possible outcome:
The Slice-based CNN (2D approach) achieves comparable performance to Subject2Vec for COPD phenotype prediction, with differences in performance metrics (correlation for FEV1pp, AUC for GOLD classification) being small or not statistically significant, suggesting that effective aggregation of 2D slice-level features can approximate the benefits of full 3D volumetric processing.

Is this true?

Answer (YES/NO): NO